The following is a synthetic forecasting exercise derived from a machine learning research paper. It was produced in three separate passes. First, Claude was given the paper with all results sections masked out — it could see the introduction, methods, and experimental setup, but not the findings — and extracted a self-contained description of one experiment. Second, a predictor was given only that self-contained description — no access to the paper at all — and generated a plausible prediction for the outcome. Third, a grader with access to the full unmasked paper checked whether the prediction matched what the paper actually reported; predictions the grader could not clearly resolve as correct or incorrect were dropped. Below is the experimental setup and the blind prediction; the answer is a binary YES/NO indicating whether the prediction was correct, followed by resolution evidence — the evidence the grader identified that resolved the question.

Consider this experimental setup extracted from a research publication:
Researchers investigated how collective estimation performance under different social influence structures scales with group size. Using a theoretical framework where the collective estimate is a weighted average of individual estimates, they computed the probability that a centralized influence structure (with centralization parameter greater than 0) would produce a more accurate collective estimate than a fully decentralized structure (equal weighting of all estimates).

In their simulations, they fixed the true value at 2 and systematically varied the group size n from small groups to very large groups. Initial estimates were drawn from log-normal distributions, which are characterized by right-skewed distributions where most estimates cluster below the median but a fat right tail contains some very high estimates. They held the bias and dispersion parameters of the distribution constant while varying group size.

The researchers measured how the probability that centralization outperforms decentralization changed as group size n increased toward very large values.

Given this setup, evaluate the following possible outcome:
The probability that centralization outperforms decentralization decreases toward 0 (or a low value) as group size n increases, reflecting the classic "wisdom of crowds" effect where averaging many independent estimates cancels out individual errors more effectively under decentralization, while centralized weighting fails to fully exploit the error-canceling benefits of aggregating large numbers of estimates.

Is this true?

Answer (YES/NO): NO